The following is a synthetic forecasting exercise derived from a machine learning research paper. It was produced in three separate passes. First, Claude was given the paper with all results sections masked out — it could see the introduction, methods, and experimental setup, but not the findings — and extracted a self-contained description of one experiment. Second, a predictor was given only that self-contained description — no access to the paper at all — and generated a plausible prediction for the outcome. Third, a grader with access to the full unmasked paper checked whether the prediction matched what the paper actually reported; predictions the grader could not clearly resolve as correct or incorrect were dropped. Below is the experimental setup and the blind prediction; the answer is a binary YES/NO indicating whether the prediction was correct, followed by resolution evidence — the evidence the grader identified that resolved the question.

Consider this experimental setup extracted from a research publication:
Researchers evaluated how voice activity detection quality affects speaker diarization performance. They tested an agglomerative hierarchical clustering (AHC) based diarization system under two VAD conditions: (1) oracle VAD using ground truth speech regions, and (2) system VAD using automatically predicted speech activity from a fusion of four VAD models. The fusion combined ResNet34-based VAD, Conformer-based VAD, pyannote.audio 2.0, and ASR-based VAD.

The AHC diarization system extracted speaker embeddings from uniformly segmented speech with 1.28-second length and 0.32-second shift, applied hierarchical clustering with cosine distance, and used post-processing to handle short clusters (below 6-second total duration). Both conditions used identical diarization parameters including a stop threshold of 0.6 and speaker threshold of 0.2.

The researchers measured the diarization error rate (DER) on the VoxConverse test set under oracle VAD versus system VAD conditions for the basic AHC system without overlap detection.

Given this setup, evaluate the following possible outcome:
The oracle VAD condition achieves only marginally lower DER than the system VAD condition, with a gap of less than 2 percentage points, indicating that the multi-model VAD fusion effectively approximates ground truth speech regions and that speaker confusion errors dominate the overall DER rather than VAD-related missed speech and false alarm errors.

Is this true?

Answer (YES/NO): YES